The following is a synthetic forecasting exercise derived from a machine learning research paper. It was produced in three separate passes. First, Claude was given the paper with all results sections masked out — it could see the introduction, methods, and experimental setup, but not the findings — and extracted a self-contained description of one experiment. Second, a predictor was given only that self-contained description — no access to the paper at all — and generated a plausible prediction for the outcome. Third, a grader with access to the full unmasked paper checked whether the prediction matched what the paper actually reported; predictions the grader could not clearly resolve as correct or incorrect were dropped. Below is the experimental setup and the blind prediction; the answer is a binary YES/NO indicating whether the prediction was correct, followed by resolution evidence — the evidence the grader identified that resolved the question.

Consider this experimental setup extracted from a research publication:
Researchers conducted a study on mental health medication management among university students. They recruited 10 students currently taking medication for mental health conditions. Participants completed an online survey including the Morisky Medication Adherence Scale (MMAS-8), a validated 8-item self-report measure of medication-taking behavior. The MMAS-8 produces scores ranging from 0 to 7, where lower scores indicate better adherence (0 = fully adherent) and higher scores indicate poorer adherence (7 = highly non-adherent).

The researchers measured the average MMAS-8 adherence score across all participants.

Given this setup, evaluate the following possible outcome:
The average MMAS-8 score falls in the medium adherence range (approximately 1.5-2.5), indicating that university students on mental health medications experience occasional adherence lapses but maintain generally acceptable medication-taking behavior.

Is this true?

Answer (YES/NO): NO